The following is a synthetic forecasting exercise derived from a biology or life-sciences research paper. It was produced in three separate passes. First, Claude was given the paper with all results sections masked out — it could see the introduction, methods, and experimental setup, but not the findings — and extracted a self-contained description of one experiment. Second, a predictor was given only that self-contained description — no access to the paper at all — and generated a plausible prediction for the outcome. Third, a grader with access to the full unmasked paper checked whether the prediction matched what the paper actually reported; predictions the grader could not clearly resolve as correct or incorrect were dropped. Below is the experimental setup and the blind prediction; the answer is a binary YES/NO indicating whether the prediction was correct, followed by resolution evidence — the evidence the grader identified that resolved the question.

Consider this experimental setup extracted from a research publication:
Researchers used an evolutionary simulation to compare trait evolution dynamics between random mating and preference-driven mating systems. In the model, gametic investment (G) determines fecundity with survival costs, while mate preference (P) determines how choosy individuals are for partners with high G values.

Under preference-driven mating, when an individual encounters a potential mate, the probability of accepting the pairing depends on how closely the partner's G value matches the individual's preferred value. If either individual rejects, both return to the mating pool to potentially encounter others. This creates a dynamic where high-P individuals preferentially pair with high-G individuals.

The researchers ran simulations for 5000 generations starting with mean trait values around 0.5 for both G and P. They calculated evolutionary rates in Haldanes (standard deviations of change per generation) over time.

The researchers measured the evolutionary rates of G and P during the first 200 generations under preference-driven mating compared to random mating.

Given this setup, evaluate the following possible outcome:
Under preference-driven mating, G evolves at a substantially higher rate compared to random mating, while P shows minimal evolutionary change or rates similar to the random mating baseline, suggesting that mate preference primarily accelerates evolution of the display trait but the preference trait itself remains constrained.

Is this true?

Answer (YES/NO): NO